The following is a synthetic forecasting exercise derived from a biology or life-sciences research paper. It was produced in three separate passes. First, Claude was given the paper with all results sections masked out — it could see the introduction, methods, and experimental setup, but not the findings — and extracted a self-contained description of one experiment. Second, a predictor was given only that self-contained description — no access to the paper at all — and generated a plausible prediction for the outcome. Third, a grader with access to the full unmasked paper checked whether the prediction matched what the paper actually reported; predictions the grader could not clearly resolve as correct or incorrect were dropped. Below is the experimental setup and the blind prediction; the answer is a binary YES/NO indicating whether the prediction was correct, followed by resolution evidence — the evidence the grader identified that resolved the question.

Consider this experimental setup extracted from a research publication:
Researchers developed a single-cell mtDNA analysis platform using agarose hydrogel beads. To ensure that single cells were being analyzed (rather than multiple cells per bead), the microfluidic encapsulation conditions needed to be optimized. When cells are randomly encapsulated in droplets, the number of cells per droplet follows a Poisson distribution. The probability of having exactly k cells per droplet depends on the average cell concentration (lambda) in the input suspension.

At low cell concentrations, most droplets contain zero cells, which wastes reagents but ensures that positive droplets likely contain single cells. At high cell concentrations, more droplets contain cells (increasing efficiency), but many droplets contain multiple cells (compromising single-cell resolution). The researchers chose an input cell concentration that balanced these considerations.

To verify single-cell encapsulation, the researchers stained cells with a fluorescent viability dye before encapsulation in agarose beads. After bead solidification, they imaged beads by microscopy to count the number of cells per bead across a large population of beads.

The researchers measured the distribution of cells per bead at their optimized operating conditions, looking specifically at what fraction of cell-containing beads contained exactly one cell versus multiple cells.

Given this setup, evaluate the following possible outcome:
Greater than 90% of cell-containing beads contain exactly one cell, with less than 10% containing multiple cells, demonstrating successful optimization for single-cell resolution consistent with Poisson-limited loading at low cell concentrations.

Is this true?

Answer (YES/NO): NO